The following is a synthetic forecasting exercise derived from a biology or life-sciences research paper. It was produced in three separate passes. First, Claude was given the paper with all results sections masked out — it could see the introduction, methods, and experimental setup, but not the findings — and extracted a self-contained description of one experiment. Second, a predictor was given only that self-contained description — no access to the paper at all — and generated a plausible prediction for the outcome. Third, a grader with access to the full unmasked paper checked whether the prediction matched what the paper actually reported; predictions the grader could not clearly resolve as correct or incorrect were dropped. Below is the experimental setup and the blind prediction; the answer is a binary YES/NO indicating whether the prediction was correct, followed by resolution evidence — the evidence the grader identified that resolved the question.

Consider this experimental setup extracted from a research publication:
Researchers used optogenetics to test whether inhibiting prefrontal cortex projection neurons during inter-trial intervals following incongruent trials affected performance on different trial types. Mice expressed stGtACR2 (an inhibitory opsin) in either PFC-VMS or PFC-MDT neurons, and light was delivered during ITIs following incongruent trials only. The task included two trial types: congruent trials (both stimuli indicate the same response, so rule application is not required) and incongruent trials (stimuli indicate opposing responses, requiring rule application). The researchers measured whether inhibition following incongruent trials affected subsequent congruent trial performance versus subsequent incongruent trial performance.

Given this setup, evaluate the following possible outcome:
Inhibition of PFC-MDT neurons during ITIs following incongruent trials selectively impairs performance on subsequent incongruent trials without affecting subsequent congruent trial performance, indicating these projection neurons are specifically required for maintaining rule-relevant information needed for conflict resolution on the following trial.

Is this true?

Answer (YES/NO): YES